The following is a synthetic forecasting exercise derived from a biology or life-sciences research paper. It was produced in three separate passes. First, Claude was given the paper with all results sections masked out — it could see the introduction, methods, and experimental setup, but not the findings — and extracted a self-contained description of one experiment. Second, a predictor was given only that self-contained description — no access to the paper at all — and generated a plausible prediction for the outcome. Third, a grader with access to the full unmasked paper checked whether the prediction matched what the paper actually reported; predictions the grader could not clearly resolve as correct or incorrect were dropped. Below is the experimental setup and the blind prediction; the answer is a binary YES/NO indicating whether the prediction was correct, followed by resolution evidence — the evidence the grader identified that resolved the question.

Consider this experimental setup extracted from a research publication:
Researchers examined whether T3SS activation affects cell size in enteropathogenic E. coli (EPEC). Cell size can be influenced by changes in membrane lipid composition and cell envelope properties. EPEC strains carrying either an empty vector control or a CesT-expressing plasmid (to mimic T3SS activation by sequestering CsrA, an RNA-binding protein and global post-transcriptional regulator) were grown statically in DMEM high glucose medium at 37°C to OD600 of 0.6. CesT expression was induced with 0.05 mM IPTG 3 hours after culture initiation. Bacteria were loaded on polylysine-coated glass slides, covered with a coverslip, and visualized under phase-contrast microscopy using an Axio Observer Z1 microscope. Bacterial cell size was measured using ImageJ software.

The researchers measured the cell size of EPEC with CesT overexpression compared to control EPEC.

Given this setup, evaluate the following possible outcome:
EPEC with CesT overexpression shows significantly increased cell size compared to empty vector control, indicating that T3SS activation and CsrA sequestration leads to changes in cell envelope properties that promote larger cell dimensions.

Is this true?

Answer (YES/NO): YES